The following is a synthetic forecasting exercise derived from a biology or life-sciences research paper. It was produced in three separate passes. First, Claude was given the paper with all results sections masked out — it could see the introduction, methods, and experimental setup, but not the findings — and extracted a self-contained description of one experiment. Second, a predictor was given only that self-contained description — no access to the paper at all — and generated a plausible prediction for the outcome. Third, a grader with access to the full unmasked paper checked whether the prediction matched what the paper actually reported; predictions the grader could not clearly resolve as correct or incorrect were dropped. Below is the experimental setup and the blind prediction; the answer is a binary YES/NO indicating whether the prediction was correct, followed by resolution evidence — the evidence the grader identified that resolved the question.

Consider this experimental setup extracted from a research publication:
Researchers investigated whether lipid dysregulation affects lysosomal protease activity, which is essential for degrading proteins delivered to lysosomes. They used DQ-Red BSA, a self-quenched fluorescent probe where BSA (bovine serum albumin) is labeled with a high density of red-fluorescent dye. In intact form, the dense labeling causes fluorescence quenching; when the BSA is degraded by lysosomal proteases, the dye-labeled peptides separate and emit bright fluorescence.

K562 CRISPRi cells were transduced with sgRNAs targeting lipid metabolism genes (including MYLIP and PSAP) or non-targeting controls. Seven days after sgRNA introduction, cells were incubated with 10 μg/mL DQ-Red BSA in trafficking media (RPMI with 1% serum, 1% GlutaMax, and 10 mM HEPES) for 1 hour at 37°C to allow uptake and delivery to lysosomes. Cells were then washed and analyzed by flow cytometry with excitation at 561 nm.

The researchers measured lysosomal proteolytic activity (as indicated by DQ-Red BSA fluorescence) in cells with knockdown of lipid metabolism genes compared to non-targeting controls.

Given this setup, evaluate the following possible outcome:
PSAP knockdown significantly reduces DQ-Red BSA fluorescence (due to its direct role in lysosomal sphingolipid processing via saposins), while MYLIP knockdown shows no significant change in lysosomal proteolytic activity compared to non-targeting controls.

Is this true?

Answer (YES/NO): NO